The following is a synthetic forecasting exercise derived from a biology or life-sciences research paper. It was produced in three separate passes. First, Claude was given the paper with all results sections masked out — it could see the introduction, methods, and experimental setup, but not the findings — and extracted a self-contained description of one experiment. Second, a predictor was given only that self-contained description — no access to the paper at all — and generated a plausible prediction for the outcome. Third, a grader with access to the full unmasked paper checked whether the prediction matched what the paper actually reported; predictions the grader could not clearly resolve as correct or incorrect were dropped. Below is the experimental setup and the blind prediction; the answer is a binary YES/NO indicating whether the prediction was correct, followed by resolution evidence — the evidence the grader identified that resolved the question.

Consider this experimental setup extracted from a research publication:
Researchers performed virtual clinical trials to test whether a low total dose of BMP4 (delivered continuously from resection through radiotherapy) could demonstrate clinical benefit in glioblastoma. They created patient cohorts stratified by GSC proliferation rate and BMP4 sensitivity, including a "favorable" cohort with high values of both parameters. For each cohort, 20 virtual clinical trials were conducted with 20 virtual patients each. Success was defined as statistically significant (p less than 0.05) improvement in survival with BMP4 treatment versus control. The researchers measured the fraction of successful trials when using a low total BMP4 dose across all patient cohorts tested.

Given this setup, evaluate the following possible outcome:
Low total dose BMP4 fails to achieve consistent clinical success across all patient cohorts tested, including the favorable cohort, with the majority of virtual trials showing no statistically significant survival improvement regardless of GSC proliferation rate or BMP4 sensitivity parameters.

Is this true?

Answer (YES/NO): YES